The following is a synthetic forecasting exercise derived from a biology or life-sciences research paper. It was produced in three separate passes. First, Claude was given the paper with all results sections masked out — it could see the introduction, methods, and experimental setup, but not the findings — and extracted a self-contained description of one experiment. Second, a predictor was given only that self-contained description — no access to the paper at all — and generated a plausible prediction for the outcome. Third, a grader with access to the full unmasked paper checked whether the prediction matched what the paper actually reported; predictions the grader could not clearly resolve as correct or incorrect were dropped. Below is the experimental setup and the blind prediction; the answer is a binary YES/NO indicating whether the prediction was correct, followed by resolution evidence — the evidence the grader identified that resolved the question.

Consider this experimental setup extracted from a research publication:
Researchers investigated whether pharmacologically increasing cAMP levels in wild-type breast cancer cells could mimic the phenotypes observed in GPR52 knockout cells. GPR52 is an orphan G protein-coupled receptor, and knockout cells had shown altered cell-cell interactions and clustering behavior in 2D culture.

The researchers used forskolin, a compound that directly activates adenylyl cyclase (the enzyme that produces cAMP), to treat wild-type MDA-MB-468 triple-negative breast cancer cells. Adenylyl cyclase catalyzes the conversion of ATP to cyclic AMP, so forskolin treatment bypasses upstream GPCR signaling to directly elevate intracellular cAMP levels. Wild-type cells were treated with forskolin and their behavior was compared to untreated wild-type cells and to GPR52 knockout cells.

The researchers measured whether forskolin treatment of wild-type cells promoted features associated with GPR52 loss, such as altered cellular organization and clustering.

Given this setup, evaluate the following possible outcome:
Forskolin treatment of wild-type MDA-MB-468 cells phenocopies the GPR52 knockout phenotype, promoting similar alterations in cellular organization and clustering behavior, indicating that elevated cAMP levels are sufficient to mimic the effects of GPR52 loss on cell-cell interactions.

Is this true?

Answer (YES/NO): NO